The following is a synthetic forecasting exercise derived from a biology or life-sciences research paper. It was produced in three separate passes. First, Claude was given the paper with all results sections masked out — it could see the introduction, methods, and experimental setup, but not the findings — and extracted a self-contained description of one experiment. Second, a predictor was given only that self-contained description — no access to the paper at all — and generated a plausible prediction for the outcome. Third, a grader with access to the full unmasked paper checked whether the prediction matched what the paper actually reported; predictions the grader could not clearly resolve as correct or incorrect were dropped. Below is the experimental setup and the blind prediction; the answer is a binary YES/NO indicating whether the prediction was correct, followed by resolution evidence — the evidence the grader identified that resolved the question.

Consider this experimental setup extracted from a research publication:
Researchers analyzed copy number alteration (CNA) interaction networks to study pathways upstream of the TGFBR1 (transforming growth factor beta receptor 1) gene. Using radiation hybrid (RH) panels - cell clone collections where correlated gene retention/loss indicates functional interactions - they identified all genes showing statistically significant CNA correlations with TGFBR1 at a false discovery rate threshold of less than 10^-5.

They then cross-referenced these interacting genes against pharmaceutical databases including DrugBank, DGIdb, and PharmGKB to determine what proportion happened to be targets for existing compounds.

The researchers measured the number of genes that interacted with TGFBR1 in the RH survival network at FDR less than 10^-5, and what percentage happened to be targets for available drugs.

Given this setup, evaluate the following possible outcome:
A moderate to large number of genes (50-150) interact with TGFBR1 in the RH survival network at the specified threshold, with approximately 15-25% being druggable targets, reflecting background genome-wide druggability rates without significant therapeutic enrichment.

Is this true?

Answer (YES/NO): NO